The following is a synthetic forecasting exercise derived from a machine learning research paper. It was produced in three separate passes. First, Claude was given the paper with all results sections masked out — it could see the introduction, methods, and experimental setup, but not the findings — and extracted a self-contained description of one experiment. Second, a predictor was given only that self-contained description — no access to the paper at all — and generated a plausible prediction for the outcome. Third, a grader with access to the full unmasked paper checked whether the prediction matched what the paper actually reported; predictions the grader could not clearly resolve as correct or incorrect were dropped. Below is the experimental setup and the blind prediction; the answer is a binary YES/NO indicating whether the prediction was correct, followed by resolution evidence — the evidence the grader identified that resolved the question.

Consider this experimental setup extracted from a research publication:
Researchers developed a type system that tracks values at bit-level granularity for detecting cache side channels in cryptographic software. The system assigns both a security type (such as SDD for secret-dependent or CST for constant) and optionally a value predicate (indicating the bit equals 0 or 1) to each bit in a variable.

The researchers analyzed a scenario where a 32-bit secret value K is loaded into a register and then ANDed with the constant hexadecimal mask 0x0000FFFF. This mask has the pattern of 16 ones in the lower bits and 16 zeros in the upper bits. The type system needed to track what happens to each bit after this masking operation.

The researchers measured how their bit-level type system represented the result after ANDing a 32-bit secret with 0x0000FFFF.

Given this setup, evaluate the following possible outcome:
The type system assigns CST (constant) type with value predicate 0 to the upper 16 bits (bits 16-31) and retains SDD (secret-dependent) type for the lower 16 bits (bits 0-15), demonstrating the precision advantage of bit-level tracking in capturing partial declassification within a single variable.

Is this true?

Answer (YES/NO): YES